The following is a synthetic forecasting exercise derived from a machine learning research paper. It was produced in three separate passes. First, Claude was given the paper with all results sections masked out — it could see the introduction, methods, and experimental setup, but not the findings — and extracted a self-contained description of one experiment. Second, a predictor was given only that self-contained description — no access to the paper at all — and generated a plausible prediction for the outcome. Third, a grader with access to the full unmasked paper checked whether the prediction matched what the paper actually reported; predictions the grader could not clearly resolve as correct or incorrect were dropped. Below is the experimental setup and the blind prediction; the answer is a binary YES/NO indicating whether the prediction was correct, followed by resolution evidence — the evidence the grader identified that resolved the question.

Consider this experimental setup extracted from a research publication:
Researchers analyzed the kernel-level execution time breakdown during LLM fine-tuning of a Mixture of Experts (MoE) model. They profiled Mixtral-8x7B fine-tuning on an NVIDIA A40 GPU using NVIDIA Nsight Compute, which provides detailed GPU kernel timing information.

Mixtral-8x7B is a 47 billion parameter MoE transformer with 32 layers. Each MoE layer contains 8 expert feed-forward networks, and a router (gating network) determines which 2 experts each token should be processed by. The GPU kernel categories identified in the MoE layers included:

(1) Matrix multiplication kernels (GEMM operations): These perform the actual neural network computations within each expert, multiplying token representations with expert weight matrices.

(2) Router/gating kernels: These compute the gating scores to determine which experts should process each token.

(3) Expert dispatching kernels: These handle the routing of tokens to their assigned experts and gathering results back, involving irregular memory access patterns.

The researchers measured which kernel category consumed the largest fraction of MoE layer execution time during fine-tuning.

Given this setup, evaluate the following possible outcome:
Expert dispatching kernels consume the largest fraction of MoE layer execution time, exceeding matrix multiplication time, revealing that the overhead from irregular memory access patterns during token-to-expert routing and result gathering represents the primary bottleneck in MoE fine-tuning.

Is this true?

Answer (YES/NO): NO